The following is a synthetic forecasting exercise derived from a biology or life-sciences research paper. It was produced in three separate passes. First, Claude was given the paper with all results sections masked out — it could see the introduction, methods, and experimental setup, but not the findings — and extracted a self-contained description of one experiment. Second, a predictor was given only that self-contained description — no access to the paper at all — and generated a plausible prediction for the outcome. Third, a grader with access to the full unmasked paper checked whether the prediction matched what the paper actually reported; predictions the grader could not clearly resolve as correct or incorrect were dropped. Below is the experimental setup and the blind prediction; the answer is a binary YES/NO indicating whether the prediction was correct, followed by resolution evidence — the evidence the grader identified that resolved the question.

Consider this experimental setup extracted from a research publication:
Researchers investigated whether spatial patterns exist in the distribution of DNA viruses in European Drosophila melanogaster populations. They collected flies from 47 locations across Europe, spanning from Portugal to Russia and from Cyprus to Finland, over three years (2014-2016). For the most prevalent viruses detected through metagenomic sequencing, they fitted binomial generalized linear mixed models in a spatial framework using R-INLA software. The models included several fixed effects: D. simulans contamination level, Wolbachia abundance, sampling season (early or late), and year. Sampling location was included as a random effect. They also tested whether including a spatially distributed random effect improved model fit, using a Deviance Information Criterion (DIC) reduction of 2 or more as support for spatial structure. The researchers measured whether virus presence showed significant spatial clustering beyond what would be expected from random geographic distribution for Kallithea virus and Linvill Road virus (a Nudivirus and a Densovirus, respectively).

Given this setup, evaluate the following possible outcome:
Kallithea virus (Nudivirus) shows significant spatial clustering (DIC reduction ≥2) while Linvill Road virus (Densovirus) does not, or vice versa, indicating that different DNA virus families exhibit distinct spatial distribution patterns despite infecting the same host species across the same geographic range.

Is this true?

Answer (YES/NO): NO